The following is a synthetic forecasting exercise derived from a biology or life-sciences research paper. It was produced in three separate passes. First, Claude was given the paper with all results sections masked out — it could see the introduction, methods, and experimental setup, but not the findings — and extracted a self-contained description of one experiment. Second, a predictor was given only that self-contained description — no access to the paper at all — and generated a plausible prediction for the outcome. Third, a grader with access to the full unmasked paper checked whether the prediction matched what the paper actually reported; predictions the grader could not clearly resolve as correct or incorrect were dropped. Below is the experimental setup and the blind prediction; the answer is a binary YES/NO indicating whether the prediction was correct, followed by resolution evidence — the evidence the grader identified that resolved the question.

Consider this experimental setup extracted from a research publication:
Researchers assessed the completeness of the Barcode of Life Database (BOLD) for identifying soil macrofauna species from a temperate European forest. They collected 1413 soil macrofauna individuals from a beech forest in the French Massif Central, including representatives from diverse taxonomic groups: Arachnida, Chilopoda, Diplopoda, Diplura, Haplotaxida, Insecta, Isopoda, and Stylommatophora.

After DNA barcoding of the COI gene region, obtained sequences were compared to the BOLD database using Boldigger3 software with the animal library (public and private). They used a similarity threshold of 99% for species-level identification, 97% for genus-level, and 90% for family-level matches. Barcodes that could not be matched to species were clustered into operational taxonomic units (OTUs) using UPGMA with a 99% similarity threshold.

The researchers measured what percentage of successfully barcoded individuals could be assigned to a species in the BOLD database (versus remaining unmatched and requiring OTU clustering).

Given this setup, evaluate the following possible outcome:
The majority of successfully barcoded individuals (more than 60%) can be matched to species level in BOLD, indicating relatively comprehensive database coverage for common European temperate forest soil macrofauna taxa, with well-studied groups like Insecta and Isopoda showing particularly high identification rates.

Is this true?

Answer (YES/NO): NO